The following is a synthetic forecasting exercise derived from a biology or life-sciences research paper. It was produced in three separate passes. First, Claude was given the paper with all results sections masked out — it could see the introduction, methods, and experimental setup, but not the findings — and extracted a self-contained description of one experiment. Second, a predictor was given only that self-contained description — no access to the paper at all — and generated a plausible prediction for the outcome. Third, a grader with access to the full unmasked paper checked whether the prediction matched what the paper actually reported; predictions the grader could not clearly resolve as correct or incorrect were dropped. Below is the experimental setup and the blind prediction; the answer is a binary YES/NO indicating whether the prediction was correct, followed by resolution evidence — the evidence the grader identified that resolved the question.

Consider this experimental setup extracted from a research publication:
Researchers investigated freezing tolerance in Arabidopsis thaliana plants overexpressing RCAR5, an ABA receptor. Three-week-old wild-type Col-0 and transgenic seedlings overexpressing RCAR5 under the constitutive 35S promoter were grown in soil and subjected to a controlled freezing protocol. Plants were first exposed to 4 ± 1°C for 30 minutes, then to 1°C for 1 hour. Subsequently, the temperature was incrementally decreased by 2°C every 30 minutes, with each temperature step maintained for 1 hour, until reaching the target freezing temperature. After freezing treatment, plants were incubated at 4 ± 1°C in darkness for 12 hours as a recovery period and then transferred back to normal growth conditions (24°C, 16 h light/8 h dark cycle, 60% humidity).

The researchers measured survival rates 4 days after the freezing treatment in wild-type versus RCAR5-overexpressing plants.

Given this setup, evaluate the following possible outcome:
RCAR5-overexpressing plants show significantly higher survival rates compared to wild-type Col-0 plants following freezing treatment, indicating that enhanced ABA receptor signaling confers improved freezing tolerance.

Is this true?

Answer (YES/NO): YES